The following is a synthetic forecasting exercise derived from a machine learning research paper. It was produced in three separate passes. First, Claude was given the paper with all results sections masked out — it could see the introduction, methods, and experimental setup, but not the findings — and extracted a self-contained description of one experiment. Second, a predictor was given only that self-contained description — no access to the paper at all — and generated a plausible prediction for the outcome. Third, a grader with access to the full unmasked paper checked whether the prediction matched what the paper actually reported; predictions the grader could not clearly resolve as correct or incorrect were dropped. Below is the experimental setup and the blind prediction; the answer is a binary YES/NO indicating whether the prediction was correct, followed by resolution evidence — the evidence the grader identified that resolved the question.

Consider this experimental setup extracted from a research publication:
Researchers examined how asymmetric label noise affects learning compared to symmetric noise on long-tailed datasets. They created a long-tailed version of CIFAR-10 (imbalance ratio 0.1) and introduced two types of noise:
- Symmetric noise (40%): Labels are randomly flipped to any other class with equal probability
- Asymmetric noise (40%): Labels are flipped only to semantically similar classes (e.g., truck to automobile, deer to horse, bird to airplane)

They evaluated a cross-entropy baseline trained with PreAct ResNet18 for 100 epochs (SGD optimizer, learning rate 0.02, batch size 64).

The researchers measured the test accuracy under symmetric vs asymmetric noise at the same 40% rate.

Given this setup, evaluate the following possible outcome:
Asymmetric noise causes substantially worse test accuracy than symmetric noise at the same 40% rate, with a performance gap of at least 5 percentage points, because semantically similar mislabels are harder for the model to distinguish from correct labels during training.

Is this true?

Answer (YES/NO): YES